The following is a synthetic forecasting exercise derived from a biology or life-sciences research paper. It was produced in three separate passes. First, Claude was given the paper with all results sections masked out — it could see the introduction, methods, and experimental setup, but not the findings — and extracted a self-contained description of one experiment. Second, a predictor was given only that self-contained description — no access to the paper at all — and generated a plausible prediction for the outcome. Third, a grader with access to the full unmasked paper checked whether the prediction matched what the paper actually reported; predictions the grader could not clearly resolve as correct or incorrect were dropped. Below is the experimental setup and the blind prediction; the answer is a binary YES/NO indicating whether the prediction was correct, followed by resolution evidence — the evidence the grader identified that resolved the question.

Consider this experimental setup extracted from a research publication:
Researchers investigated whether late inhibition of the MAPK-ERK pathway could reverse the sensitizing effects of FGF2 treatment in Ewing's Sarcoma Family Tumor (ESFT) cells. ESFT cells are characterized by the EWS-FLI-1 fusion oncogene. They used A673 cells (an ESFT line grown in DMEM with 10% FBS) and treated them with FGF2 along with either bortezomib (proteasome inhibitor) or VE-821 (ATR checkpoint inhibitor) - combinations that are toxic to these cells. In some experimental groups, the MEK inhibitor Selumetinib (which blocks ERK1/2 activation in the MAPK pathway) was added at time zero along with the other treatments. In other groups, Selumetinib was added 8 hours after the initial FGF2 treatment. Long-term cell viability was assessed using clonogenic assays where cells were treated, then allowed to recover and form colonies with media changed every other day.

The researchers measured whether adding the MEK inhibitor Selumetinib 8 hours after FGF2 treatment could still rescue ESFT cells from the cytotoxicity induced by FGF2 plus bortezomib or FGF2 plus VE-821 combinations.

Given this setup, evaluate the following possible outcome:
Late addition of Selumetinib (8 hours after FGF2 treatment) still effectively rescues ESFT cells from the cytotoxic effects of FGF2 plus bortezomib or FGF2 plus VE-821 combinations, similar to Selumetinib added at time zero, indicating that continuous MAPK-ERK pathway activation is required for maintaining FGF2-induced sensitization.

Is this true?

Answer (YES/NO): YES